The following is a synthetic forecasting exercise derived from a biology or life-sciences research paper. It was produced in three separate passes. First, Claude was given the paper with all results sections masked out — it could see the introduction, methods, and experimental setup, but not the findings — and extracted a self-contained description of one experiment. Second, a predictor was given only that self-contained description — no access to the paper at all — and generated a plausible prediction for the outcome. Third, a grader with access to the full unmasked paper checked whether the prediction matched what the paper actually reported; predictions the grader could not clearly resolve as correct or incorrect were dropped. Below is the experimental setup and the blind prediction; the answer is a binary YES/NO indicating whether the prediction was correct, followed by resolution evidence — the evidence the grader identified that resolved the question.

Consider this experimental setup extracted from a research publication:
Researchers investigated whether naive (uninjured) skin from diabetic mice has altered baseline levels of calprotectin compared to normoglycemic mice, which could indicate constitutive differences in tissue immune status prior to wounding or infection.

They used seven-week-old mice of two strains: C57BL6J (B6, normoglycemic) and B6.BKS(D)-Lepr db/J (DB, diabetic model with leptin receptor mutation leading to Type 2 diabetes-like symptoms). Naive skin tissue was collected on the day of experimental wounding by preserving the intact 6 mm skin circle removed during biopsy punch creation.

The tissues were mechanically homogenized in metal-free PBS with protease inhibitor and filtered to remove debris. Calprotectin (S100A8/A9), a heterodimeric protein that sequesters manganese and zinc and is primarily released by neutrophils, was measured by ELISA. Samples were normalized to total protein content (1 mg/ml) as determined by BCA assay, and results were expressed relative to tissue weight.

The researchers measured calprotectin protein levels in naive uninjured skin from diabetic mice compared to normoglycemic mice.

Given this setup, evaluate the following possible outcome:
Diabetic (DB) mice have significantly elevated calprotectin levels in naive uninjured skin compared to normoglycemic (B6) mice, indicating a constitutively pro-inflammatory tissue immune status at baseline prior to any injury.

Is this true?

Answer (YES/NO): NO